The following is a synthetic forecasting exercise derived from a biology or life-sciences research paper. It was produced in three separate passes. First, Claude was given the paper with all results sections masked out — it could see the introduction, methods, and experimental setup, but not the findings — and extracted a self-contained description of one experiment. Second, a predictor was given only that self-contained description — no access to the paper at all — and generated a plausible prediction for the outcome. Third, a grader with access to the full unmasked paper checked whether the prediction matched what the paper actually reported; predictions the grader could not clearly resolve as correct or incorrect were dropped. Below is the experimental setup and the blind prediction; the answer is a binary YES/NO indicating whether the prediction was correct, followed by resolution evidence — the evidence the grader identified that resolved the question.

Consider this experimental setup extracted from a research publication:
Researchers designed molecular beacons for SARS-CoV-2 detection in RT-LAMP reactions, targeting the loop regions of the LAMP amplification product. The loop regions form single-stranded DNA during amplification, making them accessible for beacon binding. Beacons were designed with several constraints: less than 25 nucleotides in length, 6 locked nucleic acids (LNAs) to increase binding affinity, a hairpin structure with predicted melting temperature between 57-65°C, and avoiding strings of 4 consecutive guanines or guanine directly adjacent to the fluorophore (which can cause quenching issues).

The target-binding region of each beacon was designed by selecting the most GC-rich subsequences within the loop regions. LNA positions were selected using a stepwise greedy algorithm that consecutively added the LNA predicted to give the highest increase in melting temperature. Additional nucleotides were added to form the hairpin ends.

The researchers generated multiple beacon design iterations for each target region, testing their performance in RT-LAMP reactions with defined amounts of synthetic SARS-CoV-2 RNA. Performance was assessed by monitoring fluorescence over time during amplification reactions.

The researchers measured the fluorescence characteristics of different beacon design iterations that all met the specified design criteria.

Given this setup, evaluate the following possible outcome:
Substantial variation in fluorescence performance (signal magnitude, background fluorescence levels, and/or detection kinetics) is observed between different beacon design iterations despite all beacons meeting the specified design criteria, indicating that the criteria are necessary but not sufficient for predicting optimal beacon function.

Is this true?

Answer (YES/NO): YES